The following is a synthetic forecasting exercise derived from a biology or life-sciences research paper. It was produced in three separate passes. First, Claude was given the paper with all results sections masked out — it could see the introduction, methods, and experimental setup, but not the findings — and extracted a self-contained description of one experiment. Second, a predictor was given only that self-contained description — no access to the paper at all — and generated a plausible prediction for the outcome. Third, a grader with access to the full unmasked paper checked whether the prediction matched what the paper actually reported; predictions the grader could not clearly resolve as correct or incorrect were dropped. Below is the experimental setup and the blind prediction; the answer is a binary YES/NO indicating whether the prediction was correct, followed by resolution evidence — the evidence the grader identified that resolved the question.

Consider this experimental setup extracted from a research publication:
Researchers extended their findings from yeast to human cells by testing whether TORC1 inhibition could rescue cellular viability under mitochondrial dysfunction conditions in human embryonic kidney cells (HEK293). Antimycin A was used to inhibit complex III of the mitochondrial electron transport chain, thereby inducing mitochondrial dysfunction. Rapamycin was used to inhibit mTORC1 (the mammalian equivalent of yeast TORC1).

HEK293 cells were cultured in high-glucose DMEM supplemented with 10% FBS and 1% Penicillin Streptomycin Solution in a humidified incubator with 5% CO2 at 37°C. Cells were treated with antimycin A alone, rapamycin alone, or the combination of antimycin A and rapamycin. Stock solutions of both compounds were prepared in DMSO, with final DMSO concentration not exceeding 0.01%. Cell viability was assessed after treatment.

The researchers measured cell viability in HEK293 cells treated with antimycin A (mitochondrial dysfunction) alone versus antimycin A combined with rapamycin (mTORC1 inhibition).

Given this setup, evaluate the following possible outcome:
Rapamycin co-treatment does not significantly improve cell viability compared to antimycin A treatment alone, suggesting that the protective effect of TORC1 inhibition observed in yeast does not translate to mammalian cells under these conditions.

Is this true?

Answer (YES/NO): NO